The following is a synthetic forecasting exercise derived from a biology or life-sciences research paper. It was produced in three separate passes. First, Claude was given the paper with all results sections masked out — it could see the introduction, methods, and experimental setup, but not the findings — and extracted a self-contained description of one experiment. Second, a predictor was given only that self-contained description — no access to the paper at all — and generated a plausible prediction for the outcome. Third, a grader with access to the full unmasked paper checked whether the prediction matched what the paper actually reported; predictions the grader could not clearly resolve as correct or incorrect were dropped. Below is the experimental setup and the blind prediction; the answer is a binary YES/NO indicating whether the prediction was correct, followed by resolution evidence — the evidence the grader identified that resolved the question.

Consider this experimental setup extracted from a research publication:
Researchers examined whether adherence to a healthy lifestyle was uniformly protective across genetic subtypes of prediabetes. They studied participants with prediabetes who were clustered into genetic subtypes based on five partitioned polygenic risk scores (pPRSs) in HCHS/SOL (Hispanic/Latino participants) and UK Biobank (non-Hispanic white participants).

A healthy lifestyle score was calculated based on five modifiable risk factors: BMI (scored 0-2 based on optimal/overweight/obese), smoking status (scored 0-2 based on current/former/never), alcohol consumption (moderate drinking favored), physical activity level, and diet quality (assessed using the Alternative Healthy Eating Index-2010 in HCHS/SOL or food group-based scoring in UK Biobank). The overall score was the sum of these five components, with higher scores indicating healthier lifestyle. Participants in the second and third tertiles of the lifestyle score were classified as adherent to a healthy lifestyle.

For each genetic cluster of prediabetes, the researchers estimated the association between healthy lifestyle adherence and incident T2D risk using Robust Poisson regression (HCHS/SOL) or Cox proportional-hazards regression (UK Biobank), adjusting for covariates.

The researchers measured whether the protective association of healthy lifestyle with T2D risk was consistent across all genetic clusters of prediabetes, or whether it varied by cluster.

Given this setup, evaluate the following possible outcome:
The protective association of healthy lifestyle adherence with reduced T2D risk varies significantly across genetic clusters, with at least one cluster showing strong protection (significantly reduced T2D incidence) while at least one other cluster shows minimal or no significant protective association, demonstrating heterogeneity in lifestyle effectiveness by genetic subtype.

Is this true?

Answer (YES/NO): NO